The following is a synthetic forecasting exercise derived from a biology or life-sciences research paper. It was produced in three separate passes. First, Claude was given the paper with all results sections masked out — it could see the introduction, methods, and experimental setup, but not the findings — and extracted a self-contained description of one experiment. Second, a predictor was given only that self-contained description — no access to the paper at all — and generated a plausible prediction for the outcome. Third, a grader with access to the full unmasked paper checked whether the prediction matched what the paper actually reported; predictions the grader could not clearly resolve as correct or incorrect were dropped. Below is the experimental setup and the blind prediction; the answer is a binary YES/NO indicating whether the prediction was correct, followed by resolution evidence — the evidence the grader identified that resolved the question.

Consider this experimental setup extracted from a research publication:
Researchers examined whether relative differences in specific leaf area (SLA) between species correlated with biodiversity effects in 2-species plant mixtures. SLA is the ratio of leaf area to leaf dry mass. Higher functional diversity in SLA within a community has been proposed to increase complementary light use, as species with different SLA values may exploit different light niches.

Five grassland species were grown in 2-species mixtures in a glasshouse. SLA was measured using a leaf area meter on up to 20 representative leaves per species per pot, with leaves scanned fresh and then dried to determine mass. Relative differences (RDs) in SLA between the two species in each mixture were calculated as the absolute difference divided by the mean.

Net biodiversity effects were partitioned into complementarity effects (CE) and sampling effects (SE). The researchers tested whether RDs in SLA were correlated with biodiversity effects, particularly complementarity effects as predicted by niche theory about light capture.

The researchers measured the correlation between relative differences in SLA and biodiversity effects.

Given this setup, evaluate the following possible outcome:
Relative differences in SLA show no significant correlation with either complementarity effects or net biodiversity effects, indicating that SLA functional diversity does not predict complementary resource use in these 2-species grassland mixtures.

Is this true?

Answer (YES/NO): YES